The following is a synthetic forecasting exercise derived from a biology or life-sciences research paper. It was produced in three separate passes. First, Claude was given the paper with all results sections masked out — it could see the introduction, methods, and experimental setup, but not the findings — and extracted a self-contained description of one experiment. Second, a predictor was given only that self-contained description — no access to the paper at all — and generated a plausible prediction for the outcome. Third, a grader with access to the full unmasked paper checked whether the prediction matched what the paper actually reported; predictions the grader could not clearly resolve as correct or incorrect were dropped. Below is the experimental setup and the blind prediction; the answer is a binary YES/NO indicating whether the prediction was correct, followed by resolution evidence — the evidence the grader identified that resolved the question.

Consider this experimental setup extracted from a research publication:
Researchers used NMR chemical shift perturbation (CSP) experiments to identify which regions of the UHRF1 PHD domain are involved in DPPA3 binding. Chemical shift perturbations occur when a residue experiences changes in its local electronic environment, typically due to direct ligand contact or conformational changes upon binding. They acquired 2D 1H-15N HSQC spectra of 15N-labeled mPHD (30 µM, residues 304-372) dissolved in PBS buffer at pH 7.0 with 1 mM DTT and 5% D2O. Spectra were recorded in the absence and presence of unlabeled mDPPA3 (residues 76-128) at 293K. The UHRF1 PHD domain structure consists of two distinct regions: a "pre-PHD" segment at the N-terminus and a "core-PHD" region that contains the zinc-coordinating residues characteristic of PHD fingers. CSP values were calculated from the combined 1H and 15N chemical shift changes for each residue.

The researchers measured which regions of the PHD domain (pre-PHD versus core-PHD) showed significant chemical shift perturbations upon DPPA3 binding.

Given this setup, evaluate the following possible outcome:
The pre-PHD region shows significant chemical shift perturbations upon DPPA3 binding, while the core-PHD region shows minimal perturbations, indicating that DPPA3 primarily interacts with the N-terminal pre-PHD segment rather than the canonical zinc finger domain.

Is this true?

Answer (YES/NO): NO